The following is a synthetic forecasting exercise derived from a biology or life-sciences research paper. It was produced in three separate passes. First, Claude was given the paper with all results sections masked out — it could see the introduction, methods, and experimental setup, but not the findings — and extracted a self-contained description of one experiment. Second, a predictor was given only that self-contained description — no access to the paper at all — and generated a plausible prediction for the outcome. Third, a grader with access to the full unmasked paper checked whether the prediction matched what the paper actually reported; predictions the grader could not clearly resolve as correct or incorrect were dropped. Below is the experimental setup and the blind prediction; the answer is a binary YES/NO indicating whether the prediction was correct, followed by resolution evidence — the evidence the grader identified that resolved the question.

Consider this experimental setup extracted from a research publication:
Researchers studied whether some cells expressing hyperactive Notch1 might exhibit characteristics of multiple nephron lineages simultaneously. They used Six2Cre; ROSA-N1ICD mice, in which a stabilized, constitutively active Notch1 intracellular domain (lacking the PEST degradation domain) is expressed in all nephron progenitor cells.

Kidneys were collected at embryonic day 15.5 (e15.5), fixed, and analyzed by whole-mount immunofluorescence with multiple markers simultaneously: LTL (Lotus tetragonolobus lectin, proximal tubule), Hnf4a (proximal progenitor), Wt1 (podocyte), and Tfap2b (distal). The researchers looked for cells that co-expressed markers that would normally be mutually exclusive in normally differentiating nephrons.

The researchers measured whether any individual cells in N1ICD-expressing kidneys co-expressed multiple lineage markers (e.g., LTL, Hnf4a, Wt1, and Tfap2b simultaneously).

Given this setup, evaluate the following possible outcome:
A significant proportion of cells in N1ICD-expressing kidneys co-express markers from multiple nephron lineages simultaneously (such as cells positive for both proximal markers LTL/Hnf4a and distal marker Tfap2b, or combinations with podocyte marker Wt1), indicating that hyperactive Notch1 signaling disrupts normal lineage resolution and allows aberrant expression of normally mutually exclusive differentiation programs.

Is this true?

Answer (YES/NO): NO